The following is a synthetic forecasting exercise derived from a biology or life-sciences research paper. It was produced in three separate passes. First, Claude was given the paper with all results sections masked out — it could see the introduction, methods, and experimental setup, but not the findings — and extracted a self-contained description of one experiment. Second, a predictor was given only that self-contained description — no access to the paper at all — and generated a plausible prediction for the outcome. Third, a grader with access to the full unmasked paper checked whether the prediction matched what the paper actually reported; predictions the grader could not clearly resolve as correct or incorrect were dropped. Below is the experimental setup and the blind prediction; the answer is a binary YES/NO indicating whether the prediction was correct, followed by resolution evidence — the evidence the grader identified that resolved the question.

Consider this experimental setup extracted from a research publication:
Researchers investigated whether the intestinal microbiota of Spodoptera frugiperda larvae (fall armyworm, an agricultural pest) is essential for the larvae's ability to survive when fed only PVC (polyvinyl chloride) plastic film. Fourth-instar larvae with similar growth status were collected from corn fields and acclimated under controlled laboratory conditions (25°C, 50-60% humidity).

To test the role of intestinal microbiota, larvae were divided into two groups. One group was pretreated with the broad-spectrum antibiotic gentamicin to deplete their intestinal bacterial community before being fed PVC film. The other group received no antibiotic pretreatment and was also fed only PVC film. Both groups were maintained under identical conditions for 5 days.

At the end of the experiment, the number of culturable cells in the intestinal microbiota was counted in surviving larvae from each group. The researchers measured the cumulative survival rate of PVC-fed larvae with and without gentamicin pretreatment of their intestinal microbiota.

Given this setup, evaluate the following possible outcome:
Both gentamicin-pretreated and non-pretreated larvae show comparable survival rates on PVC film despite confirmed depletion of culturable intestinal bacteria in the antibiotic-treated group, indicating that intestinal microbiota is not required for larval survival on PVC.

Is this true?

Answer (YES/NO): NO